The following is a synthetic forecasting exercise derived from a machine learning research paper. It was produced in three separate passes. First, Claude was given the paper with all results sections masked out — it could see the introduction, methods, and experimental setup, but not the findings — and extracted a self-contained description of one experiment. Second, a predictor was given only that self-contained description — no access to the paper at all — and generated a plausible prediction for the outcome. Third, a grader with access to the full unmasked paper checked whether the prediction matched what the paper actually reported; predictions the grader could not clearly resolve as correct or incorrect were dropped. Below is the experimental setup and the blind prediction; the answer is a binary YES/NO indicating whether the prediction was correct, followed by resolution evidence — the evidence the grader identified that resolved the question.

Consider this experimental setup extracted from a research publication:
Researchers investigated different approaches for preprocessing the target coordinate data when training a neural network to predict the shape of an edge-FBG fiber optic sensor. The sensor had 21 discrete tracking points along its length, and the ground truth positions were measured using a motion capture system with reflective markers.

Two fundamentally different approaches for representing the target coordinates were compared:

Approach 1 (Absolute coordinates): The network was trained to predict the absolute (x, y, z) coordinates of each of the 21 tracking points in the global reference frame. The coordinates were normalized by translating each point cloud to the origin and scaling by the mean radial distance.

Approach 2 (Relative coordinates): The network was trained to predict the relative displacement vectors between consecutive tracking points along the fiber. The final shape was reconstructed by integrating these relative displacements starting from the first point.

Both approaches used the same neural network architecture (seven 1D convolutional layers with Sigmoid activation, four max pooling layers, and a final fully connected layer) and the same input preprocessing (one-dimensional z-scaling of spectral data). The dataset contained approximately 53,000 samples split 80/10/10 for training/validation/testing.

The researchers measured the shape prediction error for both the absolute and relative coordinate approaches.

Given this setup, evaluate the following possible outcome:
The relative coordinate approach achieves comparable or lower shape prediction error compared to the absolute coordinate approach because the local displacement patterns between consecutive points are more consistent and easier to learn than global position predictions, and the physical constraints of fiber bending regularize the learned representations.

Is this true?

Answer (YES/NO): YES